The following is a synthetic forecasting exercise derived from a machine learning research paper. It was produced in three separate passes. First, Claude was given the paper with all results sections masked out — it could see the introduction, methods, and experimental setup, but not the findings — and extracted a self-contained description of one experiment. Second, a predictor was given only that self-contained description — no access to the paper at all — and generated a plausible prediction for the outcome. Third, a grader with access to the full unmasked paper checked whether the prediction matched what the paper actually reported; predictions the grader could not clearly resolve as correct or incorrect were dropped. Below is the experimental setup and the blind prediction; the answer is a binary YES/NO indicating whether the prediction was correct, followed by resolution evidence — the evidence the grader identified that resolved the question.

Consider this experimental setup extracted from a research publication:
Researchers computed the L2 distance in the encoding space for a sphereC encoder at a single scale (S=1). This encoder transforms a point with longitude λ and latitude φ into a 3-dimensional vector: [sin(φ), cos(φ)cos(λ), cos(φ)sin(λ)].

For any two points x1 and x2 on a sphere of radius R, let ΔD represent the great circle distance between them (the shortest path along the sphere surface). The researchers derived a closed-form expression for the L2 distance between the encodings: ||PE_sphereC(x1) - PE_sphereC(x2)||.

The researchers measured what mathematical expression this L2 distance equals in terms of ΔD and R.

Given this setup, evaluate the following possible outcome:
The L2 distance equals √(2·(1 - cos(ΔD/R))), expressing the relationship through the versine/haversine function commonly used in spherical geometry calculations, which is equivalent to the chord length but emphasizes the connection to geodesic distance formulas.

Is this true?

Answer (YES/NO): NO